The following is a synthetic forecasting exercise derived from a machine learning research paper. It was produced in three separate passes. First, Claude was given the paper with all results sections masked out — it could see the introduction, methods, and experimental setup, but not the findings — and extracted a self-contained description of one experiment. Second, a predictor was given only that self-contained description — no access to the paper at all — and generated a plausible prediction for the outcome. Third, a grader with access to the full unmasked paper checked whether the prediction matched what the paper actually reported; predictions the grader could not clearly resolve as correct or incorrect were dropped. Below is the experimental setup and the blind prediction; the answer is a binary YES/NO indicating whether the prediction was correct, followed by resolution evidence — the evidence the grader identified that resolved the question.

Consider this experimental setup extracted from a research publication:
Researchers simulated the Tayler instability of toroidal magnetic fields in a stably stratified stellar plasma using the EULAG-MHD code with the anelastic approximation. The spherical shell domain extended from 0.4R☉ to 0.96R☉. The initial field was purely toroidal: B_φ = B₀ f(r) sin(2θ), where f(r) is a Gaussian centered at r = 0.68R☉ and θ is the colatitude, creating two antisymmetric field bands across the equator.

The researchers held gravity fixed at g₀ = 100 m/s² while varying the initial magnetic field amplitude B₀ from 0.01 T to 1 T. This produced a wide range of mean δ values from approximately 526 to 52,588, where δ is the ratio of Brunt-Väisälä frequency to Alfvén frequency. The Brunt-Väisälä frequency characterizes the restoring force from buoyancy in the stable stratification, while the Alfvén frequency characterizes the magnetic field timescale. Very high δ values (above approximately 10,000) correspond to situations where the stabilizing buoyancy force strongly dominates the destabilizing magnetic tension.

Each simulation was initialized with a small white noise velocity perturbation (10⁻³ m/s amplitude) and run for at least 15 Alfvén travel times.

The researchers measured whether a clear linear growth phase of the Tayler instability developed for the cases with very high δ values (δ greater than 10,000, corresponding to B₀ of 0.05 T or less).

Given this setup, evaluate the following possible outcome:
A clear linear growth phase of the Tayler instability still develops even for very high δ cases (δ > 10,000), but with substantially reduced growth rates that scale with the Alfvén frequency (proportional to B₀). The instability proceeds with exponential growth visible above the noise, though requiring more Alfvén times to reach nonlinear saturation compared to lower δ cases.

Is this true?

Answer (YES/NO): NO